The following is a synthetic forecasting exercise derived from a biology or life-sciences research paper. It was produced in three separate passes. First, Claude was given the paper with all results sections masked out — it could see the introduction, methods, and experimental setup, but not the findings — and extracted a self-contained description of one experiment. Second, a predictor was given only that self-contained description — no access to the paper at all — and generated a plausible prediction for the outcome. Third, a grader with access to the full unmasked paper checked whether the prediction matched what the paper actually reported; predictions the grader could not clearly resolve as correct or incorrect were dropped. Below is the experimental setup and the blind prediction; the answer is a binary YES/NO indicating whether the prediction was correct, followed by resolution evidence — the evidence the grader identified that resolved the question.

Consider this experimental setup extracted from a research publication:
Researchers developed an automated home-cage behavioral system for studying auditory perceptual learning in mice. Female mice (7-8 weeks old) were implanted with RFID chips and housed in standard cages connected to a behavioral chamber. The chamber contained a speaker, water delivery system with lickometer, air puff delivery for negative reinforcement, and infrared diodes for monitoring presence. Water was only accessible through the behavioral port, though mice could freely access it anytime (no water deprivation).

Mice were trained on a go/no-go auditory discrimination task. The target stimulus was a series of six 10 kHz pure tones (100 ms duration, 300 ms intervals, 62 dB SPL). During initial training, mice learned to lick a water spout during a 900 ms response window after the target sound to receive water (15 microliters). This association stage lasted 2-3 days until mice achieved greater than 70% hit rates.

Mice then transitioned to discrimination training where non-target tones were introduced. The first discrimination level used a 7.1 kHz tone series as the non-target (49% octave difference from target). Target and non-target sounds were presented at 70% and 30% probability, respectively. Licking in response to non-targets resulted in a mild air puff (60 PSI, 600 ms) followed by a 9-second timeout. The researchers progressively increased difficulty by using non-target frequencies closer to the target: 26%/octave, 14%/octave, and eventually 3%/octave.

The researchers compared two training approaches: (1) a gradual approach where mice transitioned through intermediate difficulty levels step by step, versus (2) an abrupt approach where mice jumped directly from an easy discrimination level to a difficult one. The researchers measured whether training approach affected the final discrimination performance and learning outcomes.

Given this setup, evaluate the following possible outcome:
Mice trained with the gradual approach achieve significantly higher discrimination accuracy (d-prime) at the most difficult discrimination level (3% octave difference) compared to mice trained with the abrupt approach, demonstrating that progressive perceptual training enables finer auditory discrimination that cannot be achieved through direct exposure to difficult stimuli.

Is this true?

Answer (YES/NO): NO